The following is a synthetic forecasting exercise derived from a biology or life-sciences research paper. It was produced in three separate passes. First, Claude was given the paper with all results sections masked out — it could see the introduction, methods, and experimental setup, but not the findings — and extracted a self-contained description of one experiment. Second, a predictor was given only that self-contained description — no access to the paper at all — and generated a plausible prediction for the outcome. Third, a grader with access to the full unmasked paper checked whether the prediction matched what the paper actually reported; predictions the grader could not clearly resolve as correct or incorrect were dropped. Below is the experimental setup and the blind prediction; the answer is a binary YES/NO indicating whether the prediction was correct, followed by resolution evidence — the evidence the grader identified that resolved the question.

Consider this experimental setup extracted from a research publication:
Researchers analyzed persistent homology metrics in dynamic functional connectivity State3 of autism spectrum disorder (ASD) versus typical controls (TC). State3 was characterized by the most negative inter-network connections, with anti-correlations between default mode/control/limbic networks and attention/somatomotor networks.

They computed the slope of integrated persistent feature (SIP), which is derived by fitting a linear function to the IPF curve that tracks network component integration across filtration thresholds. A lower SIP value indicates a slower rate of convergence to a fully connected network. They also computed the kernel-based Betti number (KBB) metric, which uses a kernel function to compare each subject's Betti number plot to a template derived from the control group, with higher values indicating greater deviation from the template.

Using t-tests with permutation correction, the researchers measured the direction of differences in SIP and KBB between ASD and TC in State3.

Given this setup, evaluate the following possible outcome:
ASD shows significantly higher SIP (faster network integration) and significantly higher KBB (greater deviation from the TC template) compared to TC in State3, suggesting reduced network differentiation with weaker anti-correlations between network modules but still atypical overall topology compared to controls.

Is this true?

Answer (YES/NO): NO